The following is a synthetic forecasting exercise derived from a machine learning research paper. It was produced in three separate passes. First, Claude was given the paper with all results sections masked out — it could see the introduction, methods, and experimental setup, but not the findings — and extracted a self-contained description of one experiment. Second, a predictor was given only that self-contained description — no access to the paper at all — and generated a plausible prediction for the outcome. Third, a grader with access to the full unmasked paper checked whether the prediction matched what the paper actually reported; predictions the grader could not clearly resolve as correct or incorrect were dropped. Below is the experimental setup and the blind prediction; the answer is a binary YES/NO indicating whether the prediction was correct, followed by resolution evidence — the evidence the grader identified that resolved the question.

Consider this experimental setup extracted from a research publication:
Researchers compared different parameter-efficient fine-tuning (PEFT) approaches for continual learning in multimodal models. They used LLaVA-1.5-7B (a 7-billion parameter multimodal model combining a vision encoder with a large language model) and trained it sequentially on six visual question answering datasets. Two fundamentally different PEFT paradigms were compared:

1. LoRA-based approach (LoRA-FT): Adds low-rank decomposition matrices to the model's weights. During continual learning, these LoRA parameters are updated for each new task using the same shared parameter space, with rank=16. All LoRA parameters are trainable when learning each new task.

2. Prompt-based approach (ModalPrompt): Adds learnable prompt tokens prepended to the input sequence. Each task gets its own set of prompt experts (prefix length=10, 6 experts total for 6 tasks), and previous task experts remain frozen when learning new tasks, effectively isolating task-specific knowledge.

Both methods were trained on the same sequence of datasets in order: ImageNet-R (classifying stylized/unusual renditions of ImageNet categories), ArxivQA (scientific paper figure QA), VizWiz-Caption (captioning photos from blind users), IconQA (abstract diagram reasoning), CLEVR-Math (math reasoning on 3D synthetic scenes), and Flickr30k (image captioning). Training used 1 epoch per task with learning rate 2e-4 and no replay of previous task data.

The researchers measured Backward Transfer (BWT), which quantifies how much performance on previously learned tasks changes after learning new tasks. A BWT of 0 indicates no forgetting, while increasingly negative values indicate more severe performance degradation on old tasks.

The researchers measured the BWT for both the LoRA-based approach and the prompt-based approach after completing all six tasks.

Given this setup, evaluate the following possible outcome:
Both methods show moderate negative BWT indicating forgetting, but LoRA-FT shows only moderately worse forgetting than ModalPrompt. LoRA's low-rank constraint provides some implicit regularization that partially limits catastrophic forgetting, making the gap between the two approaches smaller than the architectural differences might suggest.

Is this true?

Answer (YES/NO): NO